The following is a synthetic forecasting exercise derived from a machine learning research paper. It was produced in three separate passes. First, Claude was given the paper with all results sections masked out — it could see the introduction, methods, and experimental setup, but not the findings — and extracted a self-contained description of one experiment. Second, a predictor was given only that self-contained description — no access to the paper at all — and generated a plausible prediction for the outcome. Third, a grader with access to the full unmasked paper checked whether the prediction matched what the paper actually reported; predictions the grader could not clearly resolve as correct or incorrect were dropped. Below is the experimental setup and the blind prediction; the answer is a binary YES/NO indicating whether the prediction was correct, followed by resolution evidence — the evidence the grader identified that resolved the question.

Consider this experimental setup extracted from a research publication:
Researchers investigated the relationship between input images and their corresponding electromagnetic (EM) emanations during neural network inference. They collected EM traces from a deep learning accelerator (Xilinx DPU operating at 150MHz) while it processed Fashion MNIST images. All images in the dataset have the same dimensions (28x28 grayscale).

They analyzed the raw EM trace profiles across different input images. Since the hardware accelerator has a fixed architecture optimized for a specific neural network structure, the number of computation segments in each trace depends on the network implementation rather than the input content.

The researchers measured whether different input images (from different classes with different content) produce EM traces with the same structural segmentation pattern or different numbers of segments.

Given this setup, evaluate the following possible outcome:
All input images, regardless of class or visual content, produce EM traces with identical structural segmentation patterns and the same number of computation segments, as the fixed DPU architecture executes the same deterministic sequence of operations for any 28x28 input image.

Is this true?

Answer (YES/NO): YES